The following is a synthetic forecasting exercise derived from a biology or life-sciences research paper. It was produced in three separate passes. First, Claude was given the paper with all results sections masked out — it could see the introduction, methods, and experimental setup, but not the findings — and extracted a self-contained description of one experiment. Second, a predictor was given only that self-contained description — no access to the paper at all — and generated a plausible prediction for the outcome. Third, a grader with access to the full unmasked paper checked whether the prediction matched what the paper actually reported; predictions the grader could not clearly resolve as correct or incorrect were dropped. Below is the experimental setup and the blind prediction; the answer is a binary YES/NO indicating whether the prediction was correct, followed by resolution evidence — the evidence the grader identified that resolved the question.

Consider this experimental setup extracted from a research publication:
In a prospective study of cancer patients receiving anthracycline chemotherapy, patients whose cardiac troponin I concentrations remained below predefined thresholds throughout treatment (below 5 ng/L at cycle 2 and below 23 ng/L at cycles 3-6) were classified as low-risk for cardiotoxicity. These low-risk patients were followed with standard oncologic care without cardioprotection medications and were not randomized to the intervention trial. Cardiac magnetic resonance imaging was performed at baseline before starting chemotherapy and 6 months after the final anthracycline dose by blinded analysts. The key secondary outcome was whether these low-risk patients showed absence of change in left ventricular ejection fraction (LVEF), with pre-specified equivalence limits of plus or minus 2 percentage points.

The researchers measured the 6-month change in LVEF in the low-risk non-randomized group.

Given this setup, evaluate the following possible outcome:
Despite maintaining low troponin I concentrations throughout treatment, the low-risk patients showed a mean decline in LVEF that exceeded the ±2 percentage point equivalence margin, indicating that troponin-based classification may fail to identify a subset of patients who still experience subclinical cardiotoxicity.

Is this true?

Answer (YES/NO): YES